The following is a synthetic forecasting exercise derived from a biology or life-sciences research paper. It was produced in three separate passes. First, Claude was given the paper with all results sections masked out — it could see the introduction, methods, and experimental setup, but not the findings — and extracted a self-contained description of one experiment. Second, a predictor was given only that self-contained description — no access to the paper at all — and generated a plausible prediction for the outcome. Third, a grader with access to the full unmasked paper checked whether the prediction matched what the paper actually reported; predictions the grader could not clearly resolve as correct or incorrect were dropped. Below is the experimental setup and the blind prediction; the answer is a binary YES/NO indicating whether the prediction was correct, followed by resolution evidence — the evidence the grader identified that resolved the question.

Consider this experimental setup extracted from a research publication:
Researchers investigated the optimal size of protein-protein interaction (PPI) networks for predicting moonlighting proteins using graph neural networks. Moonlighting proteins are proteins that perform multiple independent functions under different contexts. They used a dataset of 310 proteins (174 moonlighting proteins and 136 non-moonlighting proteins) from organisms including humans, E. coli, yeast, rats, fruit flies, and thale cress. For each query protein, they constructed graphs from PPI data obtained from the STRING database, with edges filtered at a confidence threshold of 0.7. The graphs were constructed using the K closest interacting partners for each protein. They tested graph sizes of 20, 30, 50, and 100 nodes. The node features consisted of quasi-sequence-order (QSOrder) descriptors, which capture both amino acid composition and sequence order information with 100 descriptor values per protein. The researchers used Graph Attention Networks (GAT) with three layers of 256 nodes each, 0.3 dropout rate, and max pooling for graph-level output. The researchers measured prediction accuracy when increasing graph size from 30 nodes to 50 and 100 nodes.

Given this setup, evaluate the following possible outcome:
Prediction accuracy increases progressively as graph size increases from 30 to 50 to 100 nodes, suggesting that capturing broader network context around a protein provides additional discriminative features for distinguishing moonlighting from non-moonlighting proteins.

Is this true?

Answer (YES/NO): NO